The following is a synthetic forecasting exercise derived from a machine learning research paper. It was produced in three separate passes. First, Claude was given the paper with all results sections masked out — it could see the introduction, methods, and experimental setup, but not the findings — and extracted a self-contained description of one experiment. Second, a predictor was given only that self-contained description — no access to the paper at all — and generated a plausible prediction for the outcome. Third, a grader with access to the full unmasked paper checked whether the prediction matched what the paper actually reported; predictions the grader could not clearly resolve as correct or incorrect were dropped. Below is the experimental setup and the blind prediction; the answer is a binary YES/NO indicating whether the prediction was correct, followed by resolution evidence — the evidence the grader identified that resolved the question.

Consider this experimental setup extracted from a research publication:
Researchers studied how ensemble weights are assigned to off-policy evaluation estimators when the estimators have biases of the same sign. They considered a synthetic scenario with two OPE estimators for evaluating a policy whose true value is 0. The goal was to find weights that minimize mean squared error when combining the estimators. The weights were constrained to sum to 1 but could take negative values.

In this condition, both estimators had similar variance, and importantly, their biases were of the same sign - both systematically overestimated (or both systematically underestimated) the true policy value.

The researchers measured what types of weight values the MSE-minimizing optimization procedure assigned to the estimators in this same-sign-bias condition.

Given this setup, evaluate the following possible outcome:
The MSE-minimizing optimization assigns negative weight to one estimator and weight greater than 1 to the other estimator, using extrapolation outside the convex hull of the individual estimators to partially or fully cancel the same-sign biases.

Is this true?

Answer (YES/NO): YES